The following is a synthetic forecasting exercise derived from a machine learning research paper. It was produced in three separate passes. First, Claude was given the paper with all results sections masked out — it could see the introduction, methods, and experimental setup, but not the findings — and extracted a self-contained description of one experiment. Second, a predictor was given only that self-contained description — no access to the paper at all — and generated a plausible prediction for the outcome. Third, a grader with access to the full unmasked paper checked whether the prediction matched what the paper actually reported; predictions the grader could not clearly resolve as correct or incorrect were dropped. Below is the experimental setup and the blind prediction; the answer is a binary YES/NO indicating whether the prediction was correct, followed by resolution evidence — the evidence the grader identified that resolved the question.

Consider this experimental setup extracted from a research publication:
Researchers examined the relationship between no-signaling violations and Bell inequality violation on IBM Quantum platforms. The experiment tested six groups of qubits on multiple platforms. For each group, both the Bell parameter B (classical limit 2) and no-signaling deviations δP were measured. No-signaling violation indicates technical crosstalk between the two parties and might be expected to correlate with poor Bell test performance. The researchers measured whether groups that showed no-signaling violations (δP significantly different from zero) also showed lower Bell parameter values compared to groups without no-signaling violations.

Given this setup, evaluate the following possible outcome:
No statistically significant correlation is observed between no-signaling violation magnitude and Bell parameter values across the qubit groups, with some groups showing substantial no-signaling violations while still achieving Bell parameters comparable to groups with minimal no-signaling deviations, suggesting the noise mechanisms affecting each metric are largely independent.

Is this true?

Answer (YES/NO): YES